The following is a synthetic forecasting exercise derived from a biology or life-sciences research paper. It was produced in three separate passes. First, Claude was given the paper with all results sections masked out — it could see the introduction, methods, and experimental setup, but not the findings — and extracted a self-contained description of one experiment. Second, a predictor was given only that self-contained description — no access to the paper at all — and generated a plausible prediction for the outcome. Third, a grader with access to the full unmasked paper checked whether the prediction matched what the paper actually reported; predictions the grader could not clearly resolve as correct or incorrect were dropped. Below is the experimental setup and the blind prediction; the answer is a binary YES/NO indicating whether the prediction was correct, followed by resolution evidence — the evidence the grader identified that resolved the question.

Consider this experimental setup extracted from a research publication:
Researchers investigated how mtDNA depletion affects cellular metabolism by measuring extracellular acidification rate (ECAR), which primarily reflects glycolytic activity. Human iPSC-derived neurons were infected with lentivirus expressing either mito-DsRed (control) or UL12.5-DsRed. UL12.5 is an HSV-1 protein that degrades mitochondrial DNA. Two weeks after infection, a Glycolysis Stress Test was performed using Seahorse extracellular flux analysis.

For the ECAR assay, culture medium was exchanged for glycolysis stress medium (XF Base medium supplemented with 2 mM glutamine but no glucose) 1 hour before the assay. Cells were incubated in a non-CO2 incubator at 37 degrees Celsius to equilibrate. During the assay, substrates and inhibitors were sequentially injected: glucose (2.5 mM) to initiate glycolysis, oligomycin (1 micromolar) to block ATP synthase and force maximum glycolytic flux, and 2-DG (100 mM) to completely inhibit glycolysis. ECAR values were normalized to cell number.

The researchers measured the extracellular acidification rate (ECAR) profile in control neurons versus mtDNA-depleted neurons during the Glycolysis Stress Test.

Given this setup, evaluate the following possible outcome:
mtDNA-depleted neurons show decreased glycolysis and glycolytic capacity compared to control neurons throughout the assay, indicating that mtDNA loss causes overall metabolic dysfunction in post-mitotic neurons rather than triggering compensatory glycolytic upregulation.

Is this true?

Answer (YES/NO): NO